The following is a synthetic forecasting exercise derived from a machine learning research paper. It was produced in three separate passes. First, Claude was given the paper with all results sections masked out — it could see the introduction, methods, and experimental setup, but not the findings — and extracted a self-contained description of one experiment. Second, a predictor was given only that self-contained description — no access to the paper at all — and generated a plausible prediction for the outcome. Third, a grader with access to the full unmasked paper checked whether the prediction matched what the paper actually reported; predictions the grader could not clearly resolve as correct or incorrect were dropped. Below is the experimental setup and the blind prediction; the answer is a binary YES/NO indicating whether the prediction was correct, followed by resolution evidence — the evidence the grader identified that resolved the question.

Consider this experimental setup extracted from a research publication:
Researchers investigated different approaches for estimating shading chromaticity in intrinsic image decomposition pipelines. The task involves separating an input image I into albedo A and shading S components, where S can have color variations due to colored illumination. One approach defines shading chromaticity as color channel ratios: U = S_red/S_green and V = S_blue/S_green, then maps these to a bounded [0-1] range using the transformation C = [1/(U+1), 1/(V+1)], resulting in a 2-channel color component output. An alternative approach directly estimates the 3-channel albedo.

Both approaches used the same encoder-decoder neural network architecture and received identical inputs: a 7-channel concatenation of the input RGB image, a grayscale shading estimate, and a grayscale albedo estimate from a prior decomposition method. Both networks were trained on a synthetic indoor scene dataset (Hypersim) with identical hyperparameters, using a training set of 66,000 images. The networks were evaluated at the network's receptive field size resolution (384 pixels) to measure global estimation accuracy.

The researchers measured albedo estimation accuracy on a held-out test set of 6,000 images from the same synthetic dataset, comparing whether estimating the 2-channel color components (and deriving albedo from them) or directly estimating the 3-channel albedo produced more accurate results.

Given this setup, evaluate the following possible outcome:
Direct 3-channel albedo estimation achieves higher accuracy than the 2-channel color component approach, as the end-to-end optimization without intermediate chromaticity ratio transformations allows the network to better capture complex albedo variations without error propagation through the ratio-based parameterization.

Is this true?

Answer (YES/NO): NO